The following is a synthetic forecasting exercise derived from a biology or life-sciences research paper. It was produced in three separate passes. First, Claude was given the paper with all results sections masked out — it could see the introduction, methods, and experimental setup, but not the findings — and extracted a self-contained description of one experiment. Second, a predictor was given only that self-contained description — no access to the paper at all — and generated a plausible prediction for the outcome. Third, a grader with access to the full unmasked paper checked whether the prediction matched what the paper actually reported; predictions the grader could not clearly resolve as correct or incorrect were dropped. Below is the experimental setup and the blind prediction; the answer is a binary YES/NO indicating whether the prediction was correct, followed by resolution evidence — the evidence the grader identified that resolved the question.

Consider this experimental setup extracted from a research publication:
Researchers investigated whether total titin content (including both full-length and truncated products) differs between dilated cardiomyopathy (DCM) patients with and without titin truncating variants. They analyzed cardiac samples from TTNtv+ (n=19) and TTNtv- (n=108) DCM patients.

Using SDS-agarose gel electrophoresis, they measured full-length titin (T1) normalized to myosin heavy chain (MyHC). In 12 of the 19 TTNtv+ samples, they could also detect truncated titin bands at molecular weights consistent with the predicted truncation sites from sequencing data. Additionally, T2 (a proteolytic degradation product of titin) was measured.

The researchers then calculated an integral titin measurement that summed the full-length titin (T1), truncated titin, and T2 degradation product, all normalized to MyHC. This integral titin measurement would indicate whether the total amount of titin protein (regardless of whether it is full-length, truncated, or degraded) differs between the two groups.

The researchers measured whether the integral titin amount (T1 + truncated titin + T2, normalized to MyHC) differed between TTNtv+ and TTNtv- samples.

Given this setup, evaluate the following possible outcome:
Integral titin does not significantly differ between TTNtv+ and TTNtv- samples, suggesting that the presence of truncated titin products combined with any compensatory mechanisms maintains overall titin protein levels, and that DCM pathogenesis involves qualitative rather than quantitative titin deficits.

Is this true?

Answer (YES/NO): YES